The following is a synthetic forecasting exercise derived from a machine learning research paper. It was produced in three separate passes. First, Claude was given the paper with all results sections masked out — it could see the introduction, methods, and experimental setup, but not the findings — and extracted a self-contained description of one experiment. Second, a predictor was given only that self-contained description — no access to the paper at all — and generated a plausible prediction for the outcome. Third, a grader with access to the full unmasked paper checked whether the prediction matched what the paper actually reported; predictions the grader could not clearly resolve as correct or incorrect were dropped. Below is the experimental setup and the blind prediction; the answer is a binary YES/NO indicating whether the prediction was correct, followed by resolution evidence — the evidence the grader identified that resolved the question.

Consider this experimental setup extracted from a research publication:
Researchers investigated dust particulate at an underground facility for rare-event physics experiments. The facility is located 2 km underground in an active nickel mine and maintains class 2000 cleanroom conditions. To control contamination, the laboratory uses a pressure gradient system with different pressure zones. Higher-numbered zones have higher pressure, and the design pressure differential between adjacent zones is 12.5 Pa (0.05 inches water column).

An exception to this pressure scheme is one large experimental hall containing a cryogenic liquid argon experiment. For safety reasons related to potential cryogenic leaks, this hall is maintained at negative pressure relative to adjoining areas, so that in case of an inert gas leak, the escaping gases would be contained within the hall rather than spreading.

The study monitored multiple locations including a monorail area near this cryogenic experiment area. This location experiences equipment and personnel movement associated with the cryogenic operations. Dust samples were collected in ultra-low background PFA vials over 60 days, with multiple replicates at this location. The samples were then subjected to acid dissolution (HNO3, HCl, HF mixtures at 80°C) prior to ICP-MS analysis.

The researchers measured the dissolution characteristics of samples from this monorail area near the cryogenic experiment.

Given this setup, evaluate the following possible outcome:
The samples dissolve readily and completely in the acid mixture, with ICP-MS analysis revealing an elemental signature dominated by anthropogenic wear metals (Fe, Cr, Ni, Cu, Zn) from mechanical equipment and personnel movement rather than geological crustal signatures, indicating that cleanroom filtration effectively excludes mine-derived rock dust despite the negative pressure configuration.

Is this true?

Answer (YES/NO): NO